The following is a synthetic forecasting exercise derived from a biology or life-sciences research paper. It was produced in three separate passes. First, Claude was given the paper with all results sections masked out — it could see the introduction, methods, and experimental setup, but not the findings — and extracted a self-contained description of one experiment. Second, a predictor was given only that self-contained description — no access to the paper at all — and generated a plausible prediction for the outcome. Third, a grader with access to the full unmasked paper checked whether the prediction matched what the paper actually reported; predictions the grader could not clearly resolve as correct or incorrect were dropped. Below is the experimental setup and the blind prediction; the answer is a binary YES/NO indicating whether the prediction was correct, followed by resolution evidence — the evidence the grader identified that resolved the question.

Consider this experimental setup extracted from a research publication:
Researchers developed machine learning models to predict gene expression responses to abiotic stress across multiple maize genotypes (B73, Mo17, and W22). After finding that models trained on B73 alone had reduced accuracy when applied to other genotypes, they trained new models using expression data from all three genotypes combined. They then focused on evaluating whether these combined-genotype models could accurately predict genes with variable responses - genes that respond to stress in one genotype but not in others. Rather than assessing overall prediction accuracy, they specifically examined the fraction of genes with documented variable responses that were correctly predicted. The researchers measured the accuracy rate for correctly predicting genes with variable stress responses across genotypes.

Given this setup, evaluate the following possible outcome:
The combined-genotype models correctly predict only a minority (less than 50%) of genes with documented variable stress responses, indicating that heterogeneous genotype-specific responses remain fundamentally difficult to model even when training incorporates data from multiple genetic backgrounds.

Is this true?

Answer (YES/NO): YES